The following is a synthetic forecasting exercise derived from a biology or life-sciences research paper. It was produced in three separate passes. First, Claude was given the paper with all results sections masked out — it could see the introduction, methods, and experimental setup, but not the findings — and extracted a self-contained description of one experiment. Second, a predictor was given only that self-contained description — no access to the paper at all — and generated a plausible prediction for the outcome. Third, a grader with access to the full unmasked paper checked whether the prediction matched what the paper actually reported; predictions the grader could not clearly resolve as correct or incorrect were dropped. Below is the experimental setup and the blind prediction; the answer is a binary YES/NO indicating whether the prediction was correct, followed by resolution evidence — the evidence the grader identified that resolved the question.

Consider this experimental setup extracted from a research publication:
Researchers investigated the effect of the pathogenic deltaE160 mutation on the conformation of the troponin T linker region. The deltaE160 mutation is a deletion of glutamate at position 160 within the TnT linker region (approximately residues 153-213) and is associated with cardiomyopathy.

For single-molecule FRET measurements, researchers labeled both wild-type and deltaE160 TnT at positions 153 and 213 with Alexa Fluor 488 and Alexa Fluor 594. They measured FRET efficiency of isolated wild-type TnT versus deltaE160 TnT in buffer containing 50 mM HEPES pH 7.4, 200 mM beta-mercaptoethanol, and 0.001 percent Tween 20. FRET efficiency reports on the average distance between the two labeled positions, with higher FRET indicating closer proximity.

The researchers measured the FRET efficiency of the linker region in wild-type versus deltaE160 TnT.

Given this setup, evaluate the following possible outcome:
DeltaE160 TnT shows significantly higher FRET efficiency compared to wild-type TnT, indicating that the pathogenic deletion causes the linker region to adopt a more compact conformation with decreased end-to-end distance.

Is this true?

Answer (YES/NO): NO